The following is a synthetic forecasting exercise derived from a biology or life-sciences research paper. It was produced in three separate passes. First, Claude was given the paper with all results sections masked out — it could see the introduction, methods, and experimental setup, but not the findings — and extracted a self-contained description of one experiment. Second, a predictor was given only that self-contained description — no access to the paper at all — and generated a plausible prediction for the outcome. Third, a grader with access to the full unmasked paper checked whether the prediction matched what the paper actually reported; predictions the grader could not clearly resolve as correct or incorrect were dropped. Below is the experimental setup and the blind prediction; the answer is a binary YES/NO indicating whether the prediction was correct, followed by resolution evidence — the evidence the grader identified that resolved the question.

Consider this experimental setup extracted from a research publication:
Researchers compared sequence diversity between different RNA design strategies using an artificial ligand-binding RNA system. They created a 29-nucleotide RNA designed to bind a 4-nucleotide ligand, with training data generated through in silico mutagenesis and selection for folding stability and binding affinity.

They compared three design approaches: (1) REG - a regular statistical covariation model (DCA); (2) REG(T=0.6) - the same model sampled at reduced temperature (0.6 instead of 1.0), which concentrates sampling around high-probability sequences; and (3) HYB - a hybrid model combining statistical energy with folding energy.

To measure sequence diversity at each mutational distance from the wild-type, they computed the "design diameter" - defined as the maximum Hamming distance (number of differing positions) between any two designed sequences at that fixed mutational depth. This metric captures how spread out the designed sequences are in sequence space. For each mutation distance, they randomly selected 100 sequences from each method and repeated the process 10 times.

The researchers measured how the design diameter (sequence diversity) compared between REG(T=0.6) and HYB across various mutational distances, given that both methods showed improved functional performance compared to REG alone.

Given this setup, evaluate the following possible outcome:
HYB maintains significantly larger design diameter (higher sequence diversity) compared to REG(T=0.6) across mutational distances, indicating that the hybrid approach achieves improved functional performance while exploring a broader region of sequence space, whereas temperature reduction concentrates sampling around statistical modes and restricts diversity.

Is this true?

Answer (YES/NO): YES